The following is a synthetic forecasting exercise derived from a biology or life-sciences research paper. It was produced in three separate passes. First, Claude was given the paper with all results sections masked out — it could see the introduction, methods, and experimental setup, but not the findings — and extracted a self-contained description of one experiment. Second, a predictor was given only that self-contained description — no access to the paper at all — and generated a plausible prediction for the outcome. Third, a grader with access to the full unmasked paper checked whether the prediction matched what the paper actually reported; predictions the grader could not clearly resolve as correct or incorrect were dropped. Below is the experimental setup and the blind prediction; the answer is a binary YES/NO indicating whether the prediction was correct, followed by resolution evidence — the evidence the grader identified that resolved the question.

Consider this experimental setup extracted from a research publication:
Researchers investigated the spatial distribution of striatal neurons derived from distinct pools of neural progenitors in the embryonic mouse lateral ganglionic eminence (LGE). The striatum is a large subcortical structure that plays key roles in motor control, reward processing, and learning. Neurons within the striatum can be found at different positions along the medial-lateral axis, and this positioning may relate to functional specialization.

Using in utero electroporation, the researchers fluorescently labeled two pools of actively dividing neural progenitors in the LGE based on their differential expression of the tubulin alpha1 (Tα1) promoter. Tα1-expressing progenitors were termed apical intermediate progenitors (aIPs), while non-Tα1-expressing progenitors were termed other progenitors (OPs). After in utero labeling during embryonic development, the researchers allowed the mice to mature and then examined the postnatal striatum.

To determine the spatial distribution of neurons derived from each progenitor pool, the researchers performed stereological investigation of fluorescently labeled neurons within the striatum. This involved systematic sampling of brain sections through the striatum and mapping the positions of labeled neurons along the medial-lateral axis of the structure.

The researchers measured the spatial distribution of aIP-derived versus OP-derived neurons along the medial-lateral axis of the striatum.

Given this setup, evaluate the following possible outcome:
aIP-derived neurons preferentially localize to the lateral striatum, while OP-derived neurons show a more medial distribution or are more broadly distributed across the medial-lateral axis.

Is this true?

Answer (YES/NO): NO